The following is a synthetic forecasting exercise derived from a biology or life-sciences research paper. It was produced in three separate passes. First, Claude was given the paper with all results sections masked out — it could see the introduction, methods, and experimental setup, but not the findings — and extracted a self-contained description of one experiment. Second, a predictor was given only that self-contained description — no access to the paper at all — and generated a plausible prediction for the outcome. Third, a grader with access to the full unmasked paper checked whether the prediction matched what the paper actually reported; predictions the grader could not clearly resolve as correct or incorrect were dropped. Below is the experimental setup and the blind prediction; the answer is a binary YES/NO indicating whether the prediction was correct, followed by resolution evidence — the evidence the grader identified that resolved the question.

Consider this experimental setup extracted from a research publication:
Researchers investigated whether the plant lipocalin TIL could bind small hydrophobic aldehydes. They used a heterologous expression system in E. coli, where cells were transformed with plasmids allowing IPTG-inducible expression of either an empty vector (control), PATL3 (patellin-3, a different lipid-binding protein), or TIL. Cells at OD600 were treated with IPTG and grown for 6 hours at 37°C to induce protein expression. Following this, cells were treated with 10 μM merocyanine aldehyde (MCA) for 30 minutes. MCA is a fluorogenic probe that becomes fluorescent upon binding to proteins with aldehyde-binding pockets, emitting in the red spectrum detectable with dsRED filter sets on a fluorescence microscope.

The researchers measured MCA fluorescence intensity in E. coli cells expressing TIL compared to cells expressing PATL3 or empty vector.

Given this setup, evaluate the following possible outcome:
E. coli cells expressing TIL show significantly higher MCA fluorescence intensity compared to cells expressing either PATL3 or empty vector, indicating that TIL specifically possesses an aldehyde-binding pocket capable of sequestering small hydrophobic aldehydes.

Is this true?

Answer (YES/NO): YES